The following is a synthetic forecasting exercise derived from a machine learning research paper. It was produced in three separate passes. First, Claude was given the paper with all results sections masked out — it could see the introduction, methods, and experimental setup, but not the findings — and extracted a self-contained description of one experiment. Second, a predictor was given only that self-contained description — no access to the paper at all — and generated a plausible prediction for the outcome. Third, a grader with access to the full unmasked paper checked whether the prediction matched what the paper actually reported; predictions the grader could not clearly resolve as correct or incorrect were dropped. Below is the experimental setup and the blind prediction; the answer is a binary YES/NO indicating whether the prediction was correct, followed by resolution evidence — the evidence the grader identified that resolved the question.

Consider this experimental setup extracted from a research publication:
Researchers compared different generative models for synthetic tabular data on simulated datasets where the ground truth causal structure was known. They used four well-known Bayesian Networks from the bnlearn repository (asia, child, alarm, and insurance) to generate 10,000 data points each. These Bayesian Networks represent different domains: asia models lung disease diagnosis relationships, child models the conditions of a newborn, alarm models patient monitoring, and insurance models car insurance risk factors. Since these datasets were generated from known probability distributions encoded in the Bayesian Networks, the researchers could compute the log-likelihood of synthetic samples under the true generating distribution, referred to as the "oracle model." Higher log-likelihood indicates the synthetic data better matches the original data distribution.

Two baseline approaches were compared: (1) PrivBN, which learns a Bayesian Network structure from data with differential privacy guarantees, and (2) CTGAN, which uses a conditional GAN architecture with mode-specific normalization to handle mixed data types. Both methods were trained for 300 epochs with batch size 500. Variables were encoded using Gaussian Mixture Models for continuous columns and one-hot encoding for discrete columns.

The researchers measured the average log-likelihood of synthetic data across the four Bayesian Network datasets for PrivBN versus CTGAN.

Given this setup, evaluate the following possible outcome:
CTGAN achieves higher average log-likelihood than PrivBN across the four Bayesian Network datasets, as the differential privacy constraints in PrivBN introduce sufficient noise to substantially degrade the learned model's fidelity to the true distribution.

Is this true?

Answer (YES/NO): NO